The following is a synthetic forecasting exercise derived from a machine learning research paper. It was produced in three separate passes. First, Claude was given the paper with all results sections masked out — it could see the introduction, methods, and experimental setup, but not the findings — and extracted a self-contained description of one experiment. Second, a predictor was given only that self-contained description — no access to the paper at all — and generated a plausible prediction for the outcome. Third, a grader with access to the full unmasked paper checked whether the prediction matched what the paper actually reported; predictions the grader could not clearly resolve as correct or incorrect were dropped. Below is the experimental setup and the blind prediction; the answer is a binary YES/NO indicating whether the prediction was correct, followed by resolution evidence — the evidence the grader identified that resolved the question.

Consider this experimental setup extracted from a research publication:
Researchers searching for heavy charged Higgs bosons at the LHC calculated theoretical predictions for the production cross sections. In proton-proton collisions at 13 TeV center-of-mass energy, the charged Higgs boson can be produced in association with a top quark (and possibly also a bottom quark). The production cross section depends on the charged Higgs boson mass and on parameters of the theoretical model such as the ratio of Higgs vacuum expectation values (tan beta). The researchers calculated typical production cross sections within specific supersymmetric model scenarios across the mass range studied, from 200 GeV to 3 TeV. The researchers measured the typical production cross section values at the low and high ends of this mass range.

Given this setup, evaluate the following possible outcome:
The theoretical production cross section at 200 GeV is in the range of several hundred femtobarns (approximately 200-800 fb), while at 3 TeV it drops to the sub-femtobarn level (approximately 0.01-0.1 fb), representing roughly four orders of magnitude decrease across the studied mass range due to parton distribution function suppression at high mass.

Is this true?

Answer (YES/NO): NO